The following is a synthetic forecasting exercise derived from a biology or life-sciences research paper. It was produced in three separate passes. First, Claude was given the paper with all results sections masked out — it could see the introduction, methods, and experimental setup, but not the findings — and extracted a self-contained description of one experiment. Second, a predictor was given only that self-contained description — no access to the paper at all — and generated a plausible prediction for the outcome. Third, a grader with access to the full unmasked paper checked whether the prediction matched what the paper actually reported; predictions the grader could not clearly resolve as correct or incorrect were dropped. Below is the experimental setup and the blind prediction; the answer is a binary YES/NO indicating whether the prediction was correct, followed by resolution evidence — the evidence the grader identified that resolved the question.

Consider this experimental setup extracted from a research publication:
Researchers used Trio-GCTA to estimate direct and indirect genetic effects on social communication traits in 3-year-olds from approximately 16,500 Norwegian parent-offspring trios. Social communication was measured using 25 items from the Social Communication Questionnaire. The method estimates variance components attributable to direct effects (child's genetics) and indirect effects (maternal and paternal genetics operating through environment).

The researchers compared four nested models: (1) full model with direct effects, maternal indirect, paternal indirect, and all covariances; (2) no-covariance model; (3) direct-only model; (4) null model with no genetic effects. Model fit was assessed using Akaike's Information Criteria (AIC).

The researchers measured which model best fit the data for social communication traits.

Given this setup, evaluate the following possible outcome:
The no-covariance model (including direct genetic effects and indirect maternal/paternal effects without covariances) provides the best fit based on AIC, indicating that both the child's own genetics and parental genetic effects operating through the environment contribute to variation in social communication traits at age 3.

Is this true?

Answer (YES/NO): NO